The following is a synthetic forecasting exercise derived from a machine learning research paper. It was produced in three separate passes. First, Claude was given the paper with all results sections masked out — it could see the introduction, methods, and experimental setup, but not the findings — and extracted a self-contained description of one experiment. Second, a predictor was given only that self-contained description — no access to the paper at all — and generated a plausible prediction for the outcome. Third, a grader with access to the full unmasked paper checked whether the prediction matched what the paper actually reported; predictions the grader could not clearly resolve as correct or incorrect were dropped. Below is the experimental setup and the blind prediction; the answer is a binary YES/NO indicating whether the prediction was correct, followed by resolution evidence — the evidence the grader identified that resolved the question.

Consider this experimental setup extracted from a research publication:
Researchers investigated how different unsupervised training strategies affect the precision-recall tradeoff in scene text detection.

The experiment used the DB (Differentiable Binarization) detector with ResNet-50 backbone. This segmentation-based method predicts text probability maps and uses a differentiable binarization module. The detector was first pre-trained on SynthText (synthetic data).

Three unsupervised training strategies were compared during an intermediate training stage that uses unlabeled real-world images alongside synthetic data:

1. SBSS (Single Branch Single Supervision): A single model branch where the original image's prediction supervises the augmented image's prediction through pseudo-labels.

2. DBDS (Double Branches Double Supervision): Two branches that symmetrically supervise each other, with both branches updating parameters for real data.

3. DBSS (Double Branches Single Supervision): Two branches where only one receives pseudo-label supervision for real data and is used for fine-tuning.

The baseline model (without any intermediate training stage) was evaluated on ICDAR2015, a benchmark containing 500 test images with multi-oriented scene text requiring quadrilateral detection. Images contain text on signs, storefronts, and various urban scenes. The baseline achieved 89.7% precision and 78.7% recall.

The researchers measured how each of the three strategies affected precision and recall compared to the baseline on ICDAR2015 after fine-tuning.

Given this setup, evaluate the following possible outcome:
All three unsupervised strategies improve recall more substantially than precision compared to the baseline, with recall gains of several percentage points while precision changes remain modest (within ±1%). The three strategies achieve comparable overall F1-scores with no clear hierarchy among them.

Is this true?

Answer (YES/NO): NO